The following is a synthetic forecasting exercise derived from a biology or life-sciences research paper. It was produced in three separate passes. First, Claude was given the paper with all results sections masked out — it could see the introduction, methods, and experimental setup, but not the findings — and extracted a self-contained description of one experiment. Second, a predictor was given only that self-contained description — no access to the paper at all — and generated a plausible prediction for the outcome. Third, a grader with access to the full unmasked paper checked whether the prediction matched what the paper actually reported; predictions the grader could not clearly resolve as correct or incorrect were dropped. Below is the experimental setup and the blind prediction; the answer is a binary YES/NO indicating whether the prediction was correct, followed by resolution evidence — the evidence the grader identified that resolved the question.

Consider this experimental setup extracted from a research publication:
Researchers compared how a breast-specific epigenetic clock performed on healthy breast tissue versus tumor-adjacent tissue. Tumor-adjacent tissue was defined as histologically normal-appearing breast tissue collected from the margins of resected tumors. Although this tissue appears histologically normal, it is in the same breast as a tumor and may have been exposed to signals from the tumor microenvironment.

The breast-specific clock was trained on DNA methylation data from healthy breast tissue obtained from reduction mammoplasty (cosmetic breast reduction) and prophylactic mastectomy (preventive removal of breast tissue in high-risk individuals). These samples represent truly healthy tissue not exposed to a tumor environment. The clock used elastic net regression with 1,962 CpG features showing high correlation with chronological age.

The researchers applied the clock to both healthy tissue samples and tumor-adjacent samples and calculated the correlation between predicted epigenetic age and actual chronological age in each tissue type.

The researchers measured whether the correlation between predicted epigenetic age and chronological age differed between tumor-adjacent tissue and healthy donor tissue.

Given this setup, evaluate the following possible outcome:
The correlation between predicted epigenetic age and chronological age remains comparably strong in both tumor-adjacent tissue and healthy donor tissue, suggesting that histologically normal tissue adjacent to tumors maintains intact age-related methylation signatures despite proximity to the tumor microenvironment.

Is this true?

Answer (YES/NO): NO